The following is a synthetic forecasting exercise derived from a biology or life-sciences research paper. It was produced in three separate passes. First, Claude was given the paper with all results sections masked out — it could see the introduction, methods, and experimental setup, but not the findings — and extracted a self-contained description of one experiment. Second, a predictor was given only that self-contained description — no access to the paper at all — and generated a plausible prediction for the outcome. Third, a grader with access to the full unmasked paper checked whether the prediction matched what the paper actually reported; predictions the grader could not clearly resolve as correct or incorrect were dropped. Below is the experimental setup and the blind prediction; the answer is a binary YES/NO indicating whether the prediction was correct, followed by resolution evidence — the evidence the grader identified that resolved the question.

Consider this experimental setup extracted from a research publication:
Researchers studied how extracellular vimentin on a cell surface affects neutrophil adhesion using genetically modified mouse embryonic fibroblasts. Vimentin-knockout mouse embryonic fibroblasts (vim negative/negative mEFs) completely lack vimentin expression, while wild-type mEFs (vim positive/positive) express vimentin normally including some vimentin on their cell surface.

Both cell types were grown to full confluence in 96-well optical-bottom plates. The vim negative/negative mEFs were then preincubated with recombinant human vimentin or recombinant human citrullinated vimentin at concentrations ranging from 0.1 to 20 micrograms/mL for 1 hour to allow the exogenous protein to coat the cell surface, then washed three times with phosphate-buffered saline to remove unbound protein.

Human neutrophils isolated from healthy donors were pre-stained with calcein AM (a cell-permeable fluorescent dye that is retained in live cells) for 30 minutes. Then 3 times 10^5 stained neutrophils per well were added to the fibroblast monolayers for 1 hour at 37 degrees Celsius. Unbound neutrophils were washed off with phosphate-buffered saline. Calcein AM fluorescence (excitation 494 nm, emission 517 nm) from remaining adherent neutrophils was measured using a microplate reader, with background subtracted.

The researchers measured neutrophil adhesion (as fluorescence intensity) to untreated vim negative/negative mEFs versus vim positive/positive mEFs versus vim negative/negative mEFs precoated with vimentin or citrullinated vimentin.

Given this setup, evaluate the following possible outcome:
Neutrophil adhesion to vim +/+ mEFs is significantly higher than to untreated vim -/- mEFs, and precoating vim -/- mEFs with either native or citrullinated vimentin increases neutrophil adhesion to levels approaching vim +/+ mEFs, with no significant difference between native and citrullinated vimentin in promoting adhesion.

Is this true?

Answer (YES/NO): NO